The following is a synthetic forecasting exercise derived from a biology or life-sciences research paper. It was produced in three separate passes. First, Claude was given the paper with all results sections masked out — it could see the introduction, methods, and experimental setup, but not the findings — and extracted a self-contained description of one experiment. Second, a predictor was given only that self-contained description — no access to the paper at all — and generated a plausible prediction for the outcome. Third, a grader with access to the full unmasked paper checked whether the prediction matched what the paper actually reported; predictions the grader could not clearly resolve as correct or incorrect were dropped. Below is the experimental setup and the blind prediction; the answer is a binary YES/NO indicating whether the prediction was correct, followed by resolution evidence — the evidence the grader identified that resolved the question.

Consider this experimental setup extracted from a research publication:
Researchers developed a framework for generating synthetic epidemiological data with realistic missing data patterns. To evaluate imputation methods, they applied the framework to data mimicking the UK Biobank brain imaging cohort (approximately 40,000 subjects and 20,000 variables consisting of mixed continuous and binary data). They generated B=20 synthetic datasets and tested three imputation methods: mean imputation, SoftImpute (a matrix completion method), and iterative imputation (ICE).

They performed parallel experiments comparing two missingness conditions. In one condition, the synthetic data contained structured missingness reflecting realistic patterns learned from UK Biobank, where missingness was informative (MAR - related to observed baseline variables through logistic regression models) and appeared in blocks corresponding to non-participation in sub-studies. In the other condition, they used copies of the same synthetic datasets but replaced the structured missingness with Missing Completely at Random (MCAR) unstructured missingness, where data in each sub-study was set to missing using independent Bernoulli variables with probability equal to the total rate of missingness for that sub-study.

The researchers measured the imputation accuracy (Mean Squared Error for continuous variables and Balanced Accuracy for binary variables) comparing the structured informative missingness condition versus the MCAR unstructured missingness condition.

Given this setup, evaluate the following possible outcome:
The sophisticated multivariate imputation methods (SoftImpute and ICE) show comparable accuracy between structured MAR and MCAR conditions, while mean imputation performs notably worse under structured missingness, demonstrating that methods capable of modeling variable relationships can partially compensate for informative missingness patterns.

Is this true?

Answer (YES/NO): NO